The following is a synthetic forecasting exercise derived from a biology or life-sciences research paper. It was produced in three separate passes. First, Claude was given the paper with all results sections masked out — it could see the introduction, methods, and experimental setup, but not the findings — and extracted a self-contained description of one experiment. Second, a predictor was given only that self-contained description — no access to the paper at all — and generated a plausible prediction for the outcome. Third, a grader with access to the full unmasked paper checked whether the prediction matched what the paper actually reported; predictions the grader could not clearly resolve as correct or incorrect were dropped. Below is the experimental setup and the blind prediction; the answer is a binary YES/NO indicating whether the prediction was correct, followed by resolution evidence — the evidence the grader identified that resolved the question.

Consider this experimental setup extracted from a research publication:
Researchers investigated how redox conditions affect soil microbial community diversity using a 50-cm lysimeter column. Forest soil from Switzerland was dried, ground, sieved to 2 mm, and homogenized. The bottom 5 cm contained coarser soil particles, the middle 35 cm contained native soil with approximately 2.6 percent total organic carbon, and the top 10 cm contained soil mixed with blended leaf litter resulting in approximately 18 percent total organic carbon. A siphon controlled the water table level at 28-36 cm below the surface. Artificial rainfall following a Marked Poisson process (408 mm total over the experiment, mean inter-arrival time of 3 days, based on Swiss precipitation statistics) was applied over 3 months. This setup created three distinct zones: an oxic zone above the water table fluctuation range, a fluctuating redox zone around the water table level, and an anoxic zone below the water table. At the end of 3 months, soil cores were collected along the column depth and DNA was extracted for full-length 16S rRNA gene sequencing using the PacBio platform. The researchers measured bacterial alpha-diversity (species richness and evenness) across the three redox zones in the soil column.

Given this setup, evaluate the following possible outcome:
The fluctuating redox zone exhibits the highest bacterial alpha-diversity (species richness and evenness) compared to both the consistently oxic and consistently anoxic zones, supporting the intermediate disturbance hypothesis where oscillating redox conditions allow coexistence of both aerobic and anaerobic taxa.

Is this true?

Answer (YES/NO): NO